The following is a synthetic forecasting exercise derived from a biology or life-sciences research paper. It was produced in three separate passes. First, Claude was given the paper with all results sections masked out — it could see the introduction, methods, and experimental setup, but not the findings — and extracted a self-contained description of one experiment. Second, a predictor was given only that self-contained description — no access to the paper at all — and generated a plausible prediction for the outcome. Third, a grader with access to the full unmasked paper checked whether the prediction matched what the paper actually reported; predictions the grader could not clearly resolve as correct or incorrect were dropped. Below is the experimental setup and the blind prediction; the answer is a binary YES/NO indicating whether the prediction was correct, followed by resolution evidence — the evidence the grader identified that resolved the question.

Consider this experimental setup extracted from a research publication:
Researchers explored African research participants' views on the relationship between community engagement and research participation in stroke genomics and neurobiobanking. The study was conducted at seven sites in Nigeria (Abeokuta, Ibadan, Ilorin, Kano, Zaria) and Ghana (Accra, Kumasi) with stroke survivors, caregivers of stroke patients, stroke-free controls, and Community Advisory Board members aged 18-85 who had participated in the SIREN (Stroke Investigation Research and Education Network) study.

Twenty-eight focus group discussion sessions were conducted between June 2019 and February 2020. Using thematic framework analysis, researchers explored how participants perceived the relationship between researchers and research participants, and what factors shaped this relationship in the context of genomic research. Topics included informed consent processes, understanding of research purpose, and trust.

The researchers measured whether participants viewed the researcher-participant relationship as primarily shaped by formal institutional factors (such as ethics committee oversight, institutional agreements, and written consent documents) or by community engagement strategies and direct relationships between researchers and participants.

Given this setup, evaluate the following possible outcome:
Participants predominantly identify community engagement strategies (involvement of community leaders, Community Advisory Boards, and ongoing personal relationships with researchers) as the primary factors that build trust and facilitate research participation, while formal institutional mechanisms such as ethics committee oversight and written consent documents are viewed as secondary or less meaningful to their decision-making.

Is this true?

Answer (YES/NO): NO